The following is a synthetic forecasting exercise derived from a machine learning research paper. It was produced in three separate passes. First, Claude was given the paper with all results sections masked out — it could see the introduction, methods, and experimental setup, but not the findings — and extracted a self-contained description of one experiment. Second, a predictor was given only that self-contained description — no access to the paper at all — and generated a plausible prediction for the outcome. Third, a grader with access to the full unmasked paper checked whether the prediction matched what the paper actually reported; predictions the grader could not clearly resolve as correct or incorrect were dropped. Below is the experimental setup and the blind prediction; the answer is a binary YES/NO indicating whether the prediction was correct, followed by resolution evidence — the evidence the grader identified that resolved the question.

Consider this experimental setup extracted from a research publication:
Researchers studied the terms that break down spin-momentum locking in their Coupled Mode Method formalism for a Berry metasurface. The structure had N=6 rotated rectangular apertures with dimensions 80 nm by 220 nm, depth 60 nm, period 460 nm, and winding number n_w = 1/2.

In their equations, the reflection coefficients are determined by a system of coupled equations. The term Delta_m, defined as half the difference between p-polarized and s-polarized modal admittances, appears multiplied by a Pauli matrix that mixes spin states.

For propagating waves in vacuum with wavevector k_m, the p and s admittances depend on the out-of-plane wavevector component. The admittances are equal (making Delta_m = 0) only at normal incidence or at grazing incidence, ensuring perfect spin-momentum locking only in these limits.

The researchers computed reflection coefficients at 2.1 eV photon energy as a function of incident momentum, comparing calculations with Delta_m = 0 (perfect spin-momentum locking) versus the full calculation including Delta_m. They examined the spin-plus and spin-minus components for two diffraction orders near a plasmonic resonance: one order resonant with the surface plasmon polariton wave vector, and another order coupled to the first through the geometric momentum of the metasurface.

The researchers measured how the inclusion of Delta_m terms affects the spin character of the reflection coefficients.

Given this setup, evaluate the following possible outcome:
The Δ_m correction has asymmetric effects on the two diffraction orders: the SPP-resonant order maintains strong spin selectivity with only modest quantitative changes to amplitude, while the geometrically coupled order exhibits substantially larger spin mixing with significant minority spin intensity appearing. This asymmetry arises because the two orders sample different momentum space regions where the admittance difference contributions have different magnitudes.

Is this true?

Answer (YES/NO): NO